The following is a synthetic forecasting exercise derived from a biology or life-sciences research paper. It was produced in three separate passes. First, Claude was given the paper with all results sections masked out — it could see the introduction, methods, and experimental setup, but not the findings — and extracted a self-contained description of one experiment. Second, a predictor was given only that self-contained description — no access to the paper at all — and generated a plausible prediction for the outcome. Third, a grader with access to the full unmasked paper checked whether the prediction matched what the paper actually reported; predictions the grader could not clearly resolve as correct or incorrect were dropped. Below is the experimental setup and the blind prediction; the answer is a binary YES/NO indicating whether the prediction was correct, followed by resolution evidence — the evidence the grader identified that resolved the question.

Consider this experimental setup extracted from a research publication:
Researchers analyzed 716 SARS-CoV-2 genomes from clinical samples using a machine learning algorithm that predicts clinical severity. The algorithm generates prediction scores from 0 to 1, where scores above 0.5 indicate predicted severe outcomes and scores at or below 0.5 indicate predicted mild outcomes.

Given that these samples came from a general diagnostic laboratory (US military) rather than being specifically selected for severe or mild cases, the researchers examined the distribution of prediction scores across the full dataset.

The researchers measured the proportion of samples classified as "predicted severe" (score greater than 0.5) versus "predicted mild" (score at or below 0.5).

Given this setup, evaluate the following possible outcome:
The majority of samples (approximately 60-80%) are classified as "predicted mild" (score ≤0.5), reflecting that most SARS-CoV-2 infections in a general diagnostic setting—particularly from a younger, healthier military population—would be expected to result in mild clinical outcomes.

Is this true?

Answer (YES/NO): NO